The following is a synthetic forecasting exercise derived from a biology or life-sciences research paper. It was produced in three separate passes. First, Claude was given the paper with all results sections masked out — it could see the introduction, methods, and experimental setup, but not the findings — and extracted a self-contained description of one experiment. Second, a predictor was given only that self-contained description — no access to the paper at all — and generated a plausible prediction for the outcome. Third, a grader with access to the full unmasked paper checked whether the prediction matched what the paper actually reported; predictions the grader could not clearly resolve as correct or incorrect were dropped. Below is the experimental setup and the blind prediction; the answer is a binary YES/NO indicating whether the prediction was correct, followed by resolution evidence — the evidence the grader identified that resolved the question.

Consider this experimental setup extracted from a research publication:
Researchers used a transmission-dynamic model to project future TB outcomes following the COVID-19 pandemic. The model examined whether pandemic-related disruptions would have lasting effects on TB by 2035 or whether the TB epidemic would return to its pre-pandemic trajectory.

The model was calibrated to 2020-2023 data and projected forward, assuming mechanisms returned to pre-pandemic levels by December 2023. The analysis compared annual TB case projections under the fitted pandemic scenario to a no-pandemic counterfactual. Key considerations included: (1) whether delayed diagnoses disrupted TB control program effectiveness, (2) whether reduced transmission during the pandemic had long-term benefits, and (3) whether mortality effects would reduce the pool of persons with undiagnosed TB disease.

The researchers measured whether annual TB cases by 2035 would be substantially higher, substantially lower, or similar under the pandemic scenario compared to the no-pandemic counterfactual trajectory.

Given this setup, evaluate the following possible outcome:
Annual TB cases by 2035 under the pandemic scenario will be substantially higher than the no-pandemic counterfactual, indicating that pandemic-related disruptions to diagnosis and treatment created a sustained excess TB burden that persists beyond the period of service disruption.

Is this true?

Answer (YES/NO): YES